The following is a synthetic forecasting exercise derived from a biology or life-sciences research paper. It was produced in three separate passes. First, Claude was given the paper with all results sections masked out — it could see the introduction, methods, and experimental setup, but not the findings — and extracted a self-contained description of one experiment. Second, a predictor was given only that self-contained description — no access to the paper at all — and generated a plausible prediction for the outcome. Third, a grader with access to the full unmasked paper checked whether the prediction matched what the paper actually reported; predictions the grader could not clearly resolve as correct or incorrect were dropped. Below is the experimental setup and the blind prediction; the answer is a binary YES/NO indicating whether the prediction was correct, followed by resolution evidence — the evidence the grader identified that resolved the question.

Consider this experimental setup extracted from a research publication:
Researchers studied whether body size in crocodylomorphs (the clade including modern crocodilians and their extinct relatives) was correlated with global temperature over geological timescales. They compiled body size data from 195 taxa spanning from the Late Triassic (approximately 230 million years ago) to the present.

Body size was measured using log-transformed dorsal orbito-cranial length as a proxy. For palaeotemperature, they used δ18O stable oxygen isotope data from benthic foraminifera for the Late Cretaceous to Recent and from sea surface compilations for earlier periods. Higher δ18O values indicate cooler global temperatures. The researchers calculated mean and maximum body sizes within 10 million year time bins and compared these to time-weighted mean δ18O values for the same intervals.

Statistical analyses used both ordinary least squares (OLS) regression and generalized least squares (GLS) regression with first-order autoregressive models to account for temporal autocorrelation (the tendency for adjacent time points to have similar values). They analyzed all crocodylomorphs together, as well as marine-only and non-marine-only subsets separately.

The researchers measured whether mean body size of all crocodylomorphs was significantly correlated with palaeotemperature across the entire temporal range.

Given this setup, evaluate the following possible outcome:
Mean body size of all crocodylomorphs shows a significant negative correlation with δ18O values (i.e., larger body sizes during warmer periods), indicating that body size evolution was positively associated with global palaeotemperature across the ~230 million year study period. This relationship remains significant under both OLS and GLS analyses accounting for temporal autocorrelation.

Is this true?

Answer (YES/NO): NO